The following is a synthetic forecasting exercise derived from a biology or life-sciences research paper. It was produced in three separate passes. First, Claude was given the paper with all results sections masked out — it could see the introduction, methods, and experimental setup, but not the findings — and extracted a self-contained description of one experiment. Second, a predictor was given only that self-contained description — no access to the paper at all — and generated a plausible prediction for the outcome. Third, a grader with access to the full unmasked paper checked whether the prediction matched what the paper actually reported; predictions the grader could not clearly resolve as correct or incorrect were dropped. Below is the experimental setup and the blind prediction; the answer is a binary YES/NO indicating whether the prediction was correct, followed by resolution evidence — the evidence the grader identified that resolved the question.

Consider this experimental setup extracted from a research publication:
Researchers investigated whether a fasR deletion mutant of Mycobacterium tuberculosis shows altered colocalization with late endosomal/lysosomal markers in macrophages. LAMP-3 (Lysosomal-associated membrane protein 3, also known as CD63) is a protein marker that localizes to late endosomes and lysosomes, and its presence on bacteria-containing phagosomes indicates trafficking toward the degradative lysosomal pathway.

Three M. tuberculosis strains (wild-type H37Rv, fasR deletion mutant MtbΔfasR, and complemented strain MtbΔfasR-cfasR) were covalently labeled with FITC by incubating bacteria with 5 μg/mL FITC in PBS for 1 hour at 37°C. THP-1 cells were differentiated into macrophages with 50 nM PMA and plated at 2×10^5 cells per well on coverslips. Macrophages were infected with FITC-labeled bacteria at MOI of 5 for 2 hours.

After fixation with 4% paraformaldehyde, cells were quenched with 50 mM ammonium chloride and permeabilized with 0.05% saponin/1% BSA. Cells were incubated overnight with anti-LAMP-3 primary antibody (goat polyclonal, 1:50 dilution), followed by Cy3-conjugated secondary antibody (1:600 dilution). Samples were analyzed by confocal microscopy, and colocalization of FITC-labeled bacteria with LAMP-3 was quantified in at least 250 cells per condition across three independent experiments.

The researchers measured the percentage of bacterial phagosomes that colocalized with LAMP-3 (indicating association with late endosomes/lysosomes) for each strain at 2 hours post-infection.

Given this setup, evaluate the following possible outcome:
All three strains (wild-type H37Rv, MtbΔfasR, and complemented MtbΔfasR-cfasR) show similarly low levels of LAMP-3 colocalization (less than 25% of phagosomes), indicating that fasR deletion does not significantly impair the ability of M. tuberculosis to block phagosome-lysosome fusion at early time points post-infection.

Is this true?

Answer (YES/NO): NO